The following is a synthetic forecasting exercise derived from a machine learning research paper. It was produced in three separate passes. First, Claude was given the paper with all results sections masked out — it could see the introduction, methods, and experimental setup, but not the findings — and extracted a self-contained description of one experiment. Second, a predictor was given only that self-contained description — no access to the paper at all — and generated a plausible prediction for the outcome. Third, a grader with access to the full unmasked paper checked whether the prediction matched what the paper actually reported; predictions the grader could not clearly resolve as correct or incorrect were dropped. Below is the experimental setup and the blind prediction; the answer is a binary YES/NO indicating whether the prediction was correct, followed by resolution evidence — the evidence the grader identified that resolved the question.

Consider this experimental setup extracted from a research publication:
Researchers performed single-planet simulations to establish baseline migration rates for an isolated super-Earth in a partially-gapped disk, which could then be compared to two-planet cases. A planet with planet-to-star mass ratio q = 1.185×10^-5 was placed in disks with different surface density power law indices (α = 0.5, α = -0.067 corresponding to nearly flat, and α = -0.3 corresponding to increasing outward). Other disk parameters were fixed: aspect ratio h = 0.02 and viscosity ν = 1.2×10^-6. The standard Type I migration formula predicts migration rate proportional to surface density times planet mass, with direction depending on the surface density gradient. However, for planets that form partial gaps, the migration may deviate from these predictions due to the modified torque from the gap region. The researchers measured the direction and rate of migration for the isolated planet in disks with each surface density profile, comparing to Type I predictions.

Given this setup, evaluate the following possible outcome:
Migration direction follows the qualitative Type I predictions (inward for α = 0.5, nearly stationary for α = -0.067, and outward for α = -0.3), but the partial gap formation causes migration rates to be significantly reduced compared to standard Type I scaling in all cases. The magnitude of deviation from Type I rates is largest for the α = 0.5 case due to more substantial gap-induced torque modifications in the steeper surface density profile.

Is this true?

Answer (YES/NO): NO